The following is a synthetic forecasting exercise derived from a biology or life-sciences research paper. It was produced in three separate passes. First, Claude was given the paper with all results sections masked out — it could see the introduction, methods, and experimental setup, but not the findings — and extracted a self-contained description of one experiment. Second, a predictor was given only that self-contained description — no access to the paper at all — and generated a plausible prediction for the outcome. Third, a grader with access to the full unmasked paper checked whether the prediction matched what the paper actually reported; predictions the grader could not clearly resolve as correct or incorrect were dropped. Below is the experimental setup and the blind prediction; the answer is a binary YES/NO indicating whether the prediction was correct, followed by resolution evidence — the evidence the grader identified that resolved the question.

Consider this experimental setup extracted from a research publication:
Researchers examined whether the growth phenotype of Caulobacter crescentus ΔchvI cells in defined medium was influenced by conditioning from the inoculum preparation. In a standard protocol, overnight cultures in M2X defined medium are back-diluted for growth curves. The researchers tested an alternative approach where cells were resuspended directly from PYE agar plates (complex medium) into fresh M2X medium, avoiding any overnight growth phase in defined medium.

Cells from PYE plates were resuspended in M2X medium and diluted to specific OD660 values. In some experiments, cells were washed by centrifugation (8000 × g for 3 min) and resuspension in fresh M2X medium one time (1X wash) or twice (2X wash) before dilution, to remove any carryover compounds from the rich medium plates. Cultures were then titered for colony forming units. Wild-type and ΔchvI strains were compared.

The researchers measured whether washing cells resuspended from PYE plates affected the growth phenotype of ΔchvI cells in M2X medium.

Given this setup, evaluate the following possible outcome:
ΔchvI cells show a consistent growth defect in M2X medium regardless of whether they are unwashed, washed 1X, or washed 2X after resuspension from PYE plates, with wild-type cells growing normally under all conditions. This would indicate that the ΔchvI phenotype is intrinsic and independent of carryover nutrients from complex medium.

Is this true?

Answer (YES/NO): YES